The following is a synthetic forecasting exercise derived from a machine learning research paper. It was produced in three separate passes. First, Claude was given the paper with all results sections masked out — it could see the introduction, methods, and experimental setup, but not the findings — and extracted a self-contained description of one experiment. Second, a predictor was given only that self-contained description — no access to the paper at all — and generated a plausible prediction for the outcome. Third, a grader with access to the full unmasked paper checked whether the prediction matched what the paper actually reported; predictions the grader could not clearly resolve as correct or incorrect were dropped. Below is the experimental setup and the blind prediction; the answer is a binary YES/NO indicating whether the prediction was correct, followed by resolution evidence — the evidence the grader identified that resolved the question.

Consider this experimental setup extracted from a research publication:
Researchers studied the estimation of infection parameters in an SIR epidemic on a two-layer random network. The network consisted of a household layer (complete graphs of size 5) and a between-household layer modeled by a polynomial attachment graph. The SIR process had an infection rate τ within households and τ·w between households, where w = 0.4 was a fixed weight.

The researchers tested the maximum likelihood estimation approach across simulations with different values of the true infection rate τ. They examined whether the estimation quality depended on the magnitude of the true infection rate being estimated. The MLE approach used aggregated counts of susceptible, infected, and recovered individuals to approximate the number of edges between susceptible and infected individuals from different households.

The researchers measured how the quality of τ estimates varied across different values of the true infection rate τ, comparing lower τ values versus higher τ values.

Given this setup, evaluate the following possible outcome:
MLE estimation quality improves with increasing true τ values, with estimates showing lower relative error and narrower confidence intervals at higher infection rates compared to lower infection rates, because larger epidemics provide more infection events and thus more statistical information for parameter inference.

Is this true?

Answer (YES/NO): NO